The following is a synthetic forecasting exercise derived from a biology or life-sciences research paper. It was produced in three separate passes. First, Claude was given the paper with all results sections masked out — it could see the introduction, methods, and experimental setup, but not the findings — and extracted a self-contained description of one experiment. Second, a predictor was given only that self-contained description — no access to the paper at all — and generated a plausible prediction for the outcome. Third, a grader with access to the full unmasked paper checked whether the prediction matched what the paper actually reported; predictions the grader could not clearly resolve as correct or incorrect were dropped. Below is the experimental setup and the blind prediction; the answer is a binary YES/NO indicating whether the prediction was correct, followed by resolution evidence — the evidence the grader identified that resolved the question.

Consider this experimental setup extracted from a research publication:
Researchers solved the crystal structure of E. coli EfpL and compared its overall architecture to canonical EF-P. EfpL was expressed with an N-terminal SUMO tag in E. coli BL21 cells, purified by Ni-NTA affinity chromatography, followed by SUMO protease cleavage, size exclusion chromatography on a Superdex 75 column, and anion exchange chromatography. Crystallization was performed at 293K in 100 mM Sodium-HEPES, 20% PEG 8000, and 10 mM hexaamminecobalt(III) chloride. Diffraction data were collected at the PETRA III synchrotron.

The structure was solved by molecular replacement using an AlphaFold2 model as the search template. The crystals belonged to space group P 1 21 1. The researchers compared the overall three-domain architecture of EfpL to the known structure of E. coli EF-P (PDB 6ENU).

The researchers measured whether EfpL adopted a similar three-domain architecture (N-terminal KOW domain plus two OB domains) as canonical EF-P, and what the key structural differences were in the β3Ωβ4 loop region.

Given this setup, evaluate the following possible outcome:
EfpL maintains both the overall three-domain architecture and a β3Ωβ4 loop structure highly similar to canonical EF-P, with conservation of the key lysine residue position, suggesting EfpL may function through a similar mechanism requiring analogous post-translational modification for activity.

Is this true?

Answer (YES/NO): NO